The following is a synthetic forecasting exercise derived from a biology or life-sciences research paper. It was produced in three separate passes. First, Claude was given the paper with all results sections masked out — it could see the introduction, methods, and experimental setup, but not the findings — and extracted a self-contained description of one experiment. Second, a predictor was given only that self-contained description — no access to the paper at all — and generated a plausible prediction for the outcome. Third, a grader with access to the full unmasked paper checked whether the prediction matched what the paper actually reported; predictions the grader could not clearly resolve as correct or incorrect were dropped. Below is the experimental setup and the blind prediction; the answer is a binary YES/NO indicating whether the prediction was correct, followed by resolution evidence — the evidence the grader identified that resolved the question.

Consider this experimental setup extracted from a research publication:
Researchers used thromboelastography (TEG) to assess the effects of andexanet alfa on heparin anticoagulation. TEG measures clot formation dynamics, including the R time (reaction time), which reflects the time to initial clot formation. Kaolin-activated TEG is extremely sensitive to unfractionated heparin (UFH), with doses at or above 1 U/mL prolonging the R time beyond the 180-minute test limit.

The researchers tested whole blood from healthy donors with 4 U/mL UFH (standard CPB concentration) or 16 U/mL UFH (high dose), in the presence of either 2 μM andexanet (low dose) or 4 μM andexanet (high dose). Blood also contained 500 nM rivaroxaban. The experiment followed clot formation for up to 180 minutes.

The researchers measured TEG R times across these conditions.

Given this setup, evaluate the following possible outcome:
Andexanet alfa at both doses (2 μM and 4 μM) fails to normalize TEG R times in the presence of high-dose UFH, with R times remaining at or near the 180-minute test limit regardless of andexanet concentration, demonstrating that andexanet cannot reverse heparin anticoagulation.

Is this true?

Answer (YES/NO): NO